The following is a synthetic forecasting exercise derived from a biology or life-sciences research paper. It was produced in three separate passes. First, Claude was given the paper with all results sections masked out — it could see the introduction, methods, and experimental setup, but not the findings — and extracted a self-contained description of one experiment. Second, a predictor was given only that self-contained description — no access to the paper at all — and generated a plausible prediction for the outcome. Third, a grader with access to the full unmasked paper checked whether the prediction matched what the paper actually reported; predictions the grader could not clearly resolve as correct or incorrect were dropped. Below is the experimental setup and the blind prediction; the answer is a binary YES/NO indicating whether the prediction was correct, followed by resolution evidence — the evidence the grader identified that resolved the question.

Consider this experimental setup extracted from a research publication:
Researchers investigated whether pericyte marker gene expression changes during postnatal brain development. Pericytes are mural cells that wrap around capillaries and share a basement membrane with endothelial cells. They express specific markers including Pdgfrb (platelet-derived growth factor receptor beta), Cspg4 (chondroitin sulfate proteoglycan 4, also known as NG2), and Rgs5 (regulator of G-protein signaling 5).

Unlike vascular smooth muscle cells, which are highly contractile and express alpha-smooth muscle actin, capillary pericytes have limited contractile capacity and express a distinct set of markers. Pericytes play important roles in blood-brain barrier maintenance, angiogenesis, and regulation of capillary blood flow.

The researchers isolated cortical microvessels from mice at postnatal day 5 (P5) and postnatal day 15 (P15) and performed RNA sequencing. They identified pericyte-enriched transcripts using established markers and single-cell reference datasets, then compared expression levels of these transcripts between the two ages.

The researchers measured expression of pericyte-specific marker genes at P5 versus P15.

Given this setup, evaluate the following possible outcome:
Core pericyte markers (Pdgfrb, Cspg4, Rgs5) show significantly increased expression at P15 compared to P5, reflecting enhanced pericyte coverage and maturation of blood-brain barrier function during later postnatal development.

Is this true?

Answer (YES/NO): NO